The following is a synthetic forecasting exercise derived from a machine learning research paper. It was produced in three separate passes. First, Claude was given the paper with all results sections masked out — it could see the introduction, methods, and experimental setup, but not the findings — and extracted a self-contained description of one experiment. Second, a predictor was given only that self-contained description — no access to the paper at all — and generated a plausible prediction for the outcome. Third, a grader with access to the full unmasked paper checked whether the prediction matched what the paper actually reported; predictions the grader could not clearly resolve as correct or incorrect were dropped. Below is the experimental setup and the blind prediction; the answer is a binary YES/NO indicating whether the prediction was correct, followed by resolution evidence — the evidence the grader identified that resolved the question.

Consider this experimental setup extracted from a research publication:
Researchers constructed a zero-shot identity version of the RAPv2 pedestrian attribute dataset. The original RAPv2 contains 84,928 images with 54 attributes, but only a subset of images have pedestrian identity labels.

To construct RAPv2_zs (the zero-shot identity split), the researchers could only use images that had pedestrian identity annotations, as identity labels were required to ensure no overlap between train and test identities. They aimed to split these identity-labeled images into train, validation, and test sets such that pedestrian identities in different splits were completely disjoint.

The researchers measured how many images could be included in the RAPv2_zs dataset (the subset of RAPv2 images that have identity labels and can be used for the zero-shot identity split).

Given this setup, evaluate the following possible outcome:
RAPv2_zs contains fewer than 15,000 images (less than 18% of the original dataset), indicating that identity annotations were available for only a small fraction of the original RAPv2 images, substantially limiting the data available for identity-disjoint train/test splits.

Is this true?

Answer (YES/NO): NO